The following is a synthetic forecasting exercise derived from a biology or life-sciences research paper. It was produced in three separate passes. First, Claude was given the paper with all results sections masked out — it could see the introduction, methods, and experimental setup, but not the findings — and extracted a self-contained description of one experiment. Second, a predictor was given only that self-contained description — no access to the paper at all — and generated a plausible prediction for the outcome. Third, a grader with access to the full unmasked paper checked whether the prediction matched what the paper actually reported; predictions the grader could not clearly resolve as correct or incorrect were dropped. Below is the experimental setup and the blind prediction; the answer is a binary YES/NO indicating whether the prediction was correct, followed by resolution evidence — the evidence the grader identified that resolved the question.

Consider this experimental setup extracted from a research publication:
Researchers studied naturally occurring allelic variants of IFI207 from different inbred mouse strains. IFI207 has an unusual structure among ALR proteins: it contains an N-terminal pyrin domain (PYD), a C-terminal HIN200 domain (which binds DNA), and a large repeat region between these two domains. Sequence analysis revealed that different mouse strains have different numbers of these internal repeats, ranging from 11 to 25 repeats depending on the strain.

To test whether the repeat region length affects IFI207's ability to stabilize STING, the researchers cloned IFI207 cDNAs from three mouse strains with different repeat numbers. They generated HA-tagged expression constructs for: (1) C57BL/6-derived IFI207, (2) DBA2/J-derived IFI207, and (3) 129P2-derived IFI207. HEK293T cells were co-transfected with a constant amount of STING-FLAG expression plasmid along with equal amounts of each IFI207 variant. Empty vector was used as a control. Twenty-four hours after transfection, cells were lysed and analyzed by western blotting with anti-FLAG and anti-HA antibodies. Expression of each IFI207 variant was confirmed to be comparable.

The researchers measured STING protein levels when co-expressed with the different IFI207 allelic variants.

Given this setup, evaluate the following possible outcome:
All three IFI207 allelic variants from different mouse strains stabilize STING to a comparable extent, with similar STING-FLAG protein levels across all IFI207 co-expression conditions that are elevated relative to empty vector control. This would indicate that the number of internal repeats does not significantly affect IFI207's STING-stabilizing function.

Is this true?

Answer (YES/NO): NO